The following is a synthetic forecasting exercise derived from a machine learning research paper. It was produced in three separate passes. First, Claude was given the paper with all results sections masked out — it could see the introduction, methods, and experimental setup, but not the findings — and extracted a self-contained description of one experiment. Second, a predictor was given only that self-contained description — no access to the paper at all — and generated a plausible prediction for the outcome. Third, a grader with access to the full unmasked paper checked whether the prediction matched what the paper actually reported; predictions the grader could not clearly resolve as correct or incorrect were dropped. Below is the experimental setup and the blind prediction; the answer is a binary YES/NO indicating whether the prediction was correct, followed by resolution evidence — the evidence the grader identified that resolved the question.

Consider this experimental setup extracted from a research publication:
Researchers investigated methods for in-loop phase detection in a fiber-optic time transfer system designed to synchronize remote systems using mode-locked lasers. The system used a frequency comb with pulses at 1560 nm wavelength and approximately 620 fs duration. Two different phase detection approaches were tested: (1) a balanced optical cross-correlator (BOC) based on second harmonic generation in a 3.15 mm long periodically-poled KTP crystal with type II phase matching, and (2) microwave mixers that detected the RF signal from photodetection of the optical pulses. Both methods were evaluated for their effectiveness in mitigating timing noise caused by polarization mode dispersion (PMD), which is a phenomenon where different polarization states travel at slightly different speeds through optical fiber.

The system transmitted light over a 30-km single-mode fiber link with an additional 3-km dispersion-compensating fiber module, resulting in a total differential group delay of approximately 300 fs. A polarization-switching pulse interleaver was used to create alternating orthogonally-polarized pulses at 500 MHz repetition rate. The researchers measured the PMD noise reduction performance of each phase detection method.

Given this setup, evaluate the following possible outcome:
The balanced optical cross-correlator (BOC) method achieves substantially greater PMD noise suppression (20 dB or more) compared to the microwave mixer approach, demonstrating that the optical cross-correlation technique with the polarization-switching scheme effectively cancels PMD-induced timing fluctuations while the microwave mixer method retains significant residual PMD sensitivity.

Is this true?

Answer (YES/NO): NO